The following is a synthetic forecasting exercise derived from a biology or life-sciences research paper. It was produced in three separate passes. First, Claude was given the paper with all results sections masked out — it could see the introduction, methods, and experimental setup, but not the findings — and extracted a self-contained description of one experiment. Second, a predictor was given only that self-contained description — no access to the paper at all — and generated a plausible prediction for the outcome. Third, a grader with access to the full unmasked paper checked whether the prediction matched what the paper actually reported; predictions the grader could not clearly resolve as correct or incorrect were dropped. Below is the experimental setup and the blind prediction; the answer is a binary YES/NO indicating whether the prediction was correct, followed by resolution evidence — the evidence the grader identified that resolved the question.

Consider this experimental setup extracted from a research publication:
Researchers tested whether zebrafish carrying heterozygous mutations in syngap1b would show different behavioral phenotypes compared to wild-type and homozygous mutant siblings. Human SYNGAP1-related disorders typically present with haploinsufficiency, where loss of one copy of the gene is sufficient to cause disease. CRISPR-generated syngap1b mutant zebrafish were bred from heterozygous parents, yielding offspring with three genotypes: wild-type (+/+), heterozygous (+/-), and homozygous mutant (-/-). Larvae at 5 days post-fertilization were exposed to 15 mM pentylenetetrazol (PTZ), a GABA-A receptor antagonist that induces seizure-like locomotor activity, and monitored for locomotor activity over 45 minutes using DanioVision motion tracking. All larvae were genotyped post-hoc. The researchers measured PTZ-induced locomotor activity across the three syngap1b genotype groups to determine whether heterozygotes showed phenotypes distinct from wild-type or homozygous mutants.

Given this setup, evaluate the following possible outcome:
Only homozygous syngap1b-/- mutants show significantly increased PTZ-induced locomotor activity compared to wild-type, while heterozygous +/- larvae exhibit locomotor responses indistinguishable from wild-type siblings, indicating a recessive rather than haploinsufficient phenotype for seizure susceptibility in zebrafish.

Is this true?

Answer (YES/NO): NO